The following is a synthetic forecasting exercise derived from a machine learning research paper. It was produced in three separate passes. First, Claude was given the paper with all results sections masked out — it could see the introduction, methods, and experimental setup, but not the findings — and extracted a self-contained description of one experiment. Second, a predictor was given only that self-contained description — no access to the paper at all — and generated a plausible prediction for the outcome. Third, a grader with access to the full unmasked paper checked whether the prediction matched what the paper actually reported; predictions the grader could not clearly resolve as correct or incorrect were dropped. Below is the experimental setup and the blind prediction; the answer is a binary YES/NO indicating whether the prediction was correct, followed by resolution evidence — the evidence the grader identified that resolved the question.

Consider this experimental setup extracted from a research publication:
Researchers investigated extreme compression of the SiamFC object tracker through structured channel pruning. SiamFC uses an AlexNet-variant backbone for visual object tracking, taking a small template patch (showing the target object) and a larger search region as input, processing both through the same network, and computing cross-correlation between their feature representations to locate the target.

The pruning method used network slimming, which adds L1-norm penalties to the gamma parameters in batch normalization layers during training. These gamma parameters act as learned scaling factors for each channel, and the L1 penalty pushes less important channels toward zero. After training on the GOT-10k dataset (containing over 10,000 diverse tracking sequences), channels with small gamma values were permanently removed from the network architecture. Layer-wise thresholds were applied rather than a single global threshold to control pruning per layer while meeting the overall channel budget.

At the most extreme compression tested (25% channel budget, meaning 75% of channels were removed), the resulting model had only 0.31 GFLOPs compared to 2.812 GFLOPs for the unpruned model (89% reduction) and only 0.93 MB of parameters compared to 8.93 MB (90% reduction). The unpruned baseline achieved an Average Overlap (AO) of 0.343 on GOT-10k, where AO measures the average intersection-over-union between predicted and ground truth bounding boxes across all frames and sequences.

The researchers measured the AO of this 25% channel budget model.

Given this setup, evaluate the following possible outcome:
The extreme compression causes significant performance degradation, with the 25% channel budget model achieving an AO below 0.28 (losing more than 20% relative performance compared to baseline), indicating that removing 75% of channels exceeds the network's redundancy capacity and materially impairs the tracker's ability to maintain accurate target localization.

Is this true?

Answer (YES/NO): NO